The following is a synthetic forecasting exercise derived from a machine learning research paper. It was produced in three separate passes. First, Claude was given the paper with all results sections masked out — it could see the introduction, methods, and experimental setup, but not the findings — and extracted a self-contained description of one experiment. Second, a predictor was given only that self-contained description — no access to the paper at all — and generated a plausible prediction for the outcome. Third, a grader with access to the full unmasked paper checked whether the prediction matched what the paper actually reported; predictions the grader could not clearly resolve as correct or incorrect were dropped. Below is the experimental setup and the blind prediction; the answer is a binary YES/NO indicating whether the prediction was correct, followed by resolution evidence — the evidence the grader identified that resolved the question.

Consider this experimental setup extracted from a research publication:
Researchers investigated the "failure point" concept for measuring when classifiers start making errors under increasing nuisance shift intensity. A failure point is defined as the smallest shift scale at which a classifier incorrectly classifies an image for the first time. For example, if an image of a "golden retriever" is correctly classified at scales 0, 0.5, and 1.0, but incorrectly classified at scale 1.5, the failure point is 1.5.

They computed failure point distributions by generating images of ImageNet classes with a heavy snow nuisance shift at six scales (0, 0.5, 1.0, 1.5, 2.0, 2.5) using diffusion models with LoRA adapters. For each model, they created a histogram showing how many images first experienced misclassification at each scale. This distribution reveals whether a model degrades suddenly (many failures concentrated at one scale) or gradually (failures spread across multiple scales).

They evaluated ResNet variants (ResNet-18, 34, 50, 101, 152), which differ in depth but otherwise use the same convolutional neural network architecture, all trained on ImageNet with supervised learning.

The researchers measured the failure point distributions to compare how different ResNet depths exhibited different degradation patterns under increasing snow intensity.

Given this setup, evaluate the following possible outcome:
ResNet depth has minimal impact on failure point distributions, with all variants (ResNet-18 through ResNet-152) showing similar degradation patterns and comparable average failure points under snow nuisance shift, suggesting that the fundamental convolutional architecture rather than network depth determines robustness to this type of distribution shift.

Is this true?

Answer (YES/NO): NO